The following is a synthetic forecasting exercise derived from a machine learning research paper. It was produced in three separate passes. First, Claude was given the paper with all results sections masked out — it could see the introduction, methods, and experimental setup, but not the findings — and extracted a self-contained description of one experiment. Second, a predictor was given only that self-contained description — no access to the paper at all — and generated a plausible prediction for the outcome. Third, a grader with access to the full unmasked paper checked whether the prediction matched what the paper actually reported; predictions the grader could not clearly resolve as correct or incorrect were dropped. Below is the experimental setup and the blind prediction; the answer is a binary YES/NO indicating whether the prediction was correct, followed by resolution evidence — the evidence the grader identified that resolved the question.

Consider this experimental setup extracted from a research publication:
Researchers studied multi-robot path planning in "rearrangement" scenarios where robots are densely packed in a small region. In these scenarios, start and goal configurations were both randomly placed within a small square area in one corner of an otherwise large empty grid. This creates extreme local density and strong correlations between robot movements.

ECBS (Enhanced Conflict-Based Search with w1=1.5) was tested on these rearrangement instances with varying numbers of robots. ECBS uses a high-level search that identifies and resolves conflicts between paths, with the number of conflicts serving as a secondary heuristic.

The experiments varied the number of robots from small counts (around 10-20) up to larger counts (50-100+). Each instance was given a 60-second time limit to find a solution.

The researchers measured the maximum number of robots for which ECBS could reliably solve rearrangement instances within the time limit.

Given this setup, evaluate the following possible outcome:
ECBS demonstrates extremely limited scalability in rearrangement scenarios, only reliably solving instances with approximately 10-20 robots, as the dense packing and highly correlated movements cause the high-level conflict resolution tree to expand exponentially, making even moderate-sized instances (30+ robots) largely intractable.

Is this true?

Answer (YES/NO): NO